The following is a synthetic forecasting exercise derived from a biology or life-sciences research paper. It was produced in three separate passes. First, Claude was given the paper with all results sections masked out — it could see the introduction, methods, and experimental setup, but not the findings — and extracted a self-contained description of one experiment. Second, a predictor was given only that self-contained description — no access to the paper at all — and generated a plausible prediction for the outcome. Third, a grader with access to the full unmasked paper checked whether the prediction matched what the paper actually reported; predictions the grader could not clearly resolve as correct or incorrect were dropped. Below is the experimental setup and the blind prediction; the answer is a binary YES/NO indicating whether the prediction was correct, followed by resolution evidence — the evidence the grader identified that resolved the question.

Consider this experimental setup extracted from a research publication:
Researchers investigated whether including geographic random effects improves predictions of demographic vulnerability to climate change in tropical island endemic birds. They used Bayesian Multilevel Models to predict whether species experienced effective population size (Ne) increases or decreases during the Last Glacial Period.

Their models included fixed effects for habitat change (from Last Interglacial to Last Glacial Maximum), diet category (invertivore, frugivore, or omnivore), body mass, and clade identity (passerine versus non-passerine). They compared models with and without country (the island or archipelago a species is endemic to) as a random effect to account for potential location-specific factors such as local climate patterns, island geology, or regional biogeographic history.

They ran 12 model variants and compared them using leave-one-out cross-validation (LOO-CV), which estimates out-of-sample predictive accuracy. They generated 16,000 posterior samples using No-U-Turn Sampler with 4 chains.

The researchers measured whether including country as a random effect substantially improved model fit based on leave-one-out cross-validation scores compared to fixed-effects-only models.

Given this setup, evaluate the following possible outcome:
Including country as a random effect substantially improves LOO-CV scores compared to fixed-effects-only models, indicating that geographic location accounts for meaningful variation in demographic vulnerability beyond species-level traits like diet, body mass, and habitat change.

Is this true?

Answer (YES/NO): NO